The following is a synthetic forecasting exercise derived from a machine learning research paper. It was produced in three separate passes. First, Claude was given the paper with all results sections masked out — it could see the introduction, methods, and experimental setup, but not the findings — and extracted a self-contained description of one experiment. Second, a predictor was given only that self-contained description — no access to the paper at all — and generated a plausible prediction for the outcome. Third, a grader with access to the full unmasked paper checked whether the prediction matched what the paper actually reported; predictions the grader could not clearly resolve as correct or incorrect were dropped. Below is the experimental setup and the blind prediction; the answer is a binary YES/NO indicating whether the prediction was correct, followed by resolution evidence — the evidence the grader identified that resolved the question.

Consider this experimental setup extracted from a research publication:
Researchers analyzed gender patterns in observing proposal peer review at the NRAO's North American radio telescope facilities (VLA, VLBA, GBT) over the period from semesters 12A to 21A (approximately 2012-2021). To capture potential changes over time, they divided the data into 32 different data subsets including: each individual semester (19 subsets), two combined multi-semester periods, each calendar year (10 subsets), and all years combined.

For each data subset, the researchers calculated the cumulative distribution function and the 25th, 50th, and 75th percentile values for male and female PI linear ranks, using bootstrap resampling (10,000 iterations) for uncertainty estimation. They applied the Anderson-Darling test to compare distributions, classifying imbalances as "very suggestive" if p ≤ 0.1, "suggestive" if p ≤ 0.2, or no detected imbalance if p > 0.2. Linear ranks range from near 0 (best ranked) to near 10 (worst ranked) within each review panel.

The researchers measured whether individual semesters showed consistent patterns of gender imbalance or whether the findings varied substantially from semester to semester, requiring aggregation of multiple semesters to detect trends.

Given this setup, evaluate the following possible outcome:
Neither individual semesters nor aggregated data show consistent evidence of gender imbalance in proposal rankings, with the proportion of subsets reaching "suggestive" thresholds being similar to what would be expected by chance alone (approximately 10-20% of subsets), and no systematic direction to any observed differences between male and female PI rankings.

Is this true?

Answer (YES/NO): NO